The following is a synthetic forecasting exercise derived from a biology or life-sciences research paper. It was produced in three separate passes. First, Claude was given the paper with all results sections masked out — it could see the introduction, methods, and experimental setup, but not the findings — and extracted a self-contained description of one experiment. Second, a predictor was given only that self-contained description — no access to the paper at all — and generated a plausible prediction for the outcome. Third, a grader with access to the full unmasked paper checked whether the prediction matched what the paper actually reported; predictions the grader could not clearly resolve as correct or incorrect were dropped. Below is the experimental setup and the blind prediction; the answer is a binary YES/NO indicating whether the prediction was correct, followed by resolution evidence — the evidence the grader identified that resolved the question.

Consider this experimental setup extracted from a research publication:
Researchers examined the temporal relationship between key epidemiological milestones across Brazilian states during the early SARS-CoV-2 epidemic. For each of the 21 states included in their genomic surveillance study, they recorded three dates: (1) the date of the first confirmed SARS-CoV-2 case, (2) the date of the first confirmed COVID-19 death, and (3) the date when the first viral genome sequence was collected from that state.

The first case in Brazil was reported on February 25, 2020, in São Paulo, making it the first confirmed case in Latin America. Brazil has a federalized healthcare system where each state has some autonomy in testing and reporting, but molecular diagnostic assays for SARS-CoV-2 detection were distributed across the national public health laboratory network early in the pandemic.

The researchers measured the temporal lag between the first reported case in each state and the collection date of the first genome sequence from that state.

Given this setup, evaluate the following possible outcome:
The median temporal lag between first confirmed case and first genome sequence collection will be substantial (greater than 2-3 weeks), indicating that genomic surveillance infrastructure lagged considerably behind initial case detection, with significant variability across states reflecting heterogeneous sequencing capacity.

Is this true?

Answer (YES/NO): NO